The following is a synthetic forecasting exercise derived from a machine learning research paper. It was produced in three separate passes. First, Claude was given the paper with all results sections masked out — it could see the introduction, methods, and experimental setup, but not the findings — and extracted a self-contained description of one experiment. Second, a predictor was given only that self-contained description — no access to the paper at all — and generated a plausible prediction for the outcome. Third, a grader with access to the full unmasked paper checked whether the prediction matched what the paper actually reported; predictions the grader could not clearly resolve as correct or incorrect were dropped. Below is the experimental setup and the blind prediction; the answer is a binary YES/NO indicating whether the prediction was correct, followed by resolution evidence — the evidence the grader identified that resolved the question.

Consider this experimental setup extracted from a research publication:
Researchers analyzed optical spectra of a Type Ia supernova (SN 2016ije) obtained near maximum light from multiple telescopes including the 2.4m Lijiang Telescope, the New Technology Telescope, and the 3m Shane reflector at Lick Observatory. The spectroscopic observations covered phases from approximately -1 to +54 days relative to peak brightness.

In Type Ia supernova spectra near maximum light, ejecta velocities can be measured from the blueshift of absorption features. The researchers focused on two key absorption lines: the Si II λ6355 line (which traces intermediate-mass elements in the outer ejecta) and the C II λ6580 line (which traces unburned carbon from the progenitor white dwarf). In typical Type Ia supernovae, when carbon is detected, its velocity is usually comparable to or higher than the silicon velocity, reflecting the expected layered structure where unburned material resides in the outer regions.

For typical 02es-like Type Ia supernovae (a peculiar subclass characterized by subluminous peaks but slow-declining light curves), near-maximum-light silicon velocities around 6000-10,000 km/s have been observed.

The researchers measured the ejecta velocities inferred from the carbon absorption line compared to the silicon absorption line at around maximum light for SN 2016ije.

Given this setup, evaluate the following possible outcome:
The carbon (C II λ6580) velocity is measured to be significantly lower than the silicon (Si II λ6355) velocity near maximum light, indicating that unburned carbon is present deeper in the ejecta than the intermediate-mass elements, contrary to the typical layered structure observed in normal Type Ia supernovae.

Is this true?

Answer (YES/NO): YES